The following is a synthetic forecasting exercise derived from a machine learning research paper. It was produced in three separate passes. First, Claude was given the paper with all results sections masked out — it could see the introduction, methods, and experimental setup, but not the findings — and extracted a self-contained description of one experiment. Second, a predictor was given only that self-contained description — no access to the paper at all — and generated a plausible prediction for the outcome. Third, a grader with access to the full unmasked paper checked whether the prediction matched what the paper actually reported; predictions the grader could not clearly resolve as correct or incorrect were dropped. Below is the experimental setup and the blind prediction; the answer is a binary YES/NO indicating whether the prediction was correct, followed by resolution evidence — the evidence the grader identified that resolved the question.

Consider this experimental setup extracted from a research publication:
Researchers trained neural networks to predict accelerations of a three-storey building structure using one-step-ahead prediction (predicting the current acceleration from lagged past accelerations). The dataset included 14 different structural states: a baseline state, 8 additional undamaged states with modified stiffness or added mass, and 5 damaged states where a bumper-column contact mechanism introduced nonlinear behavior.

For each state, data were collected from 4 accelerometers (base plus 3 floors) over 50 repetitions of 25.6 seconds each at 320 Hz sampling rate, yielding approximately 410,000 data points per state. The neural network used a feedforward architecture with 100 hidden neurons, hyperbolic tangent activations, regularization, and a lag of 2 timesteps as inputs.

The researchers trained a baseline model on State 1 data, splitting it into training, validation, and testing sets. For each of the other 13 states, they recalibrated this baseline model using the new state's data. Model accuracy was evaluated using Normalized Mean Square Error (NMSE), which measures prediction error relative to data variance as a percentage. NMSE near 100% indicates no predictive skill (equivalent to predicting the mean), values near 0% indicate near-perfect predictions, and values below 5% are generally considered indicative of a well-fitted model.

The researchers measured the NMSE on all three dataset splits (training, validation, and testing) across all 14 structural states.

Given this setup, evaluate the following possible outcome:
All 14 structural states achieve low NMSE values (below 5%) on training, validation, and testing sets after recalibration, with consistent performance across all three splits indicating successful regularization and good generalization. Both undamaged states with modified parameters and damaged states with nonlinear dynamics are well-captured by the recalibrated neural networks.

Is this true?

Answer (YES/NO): YES